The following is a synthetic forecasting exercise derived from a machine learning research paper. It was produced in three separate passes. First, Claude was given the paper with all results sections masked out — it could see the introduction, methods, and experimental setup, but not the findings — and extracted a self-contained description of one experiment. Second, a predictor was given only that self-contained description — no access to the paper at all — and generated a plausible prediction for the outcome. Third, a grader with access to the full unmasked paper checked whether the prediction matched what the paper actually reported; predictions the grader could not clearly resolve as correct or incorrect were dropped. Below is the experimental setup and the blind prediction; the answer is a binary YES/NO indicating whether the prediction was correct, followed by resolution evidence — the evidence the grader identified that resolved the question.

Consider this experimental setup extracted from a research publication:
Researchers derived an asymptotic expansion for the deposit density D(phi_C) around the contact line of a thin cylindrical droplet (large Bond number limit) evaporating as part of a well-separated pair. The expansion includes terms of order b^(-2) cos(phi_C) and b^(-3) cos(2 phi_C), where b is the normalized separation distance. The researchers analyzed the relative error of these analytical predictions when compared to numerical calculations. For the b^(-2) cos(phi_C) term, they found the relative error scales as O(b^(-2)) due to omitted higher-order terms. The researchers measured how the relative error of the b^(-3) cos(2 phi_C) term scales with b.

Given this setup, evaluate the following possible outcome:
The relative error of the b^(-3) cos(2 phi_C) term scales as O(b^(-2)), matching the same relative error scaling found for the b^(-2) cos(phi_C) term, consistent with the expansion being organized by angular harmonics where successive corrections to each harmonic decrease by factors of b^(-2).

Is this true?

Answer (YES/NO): NO